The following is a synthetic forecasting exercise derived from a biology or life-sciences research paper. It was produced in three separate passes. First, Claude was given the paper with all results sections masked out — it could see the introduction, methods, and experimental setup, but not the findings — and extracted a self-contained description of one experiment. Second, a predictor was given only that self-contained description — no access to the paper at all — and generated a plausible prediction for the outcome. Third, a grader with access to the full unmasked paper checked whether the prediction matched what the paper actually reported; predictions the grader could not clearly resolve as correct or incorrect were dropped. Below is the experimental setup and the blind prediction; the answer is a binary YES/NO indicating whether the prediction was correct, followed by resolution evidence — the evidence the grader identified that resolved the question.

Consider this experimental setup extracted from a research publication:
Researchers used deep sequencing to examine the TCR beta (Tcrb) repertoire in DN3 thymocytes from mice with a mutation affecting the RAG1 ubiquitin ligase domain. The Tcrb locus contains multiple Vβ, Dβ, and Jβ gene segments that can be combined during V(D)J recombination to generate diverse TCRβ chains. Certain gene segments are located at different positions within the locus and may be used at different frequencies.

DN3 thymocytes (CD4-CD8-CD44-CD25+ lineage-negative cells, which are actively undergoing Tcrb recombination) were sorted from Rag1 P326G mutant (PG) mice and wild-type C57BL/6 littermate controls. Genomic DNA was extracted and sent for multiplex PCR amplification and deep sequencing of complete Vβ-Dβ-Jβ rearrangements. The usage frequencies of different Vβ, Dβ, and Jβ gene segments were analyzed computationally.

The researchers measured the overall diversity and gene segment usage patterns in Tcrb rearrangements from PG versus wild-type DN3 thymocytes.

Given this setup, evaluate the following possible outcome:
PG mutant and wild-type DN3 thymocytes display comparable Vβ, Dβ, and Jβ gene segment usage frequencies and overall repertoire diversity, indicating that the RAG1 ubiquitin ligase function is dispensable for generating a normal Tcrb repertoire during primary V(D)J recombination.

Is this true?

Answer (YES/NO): NO